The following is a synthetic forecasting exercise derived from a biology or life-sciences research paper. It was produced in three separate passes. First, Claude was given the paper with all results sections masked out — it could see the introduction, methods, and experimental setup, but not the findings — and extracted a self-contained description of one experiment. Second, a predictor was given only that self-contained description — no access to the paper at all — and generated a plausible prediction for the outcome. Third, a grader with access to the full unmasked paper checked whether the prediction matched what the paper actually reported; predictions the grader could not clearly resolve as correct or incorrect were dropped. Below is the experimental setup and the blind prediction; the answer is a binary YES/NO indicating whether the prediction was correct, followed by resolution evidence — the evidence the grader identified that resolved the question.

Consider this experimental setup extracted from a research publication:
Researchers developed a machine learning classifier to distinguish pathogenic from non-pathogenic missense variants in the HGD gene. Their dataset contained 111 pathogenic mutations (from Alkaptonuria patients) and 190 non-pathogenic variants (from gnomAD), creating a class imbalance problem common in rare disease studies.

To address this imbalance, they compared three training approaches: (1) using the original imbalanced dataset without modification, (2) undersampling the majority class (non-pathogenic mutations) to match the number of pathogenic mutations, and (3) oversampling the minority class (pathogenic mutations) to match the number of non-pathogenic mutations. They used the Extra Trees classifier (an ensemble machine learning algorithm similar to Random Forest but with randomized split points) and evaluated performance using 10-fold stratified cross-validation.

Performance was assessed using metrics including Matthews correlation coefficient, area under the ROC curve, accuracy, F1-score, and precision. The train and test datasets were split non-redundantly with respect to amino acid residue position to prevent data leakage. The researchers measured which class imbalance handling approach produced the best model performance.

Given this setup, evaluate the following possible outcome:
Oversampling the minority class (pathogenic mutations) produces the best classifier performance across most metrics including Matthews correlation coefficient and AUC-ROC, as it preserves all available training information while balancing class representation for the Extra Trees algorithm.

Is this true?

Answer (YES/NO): YES